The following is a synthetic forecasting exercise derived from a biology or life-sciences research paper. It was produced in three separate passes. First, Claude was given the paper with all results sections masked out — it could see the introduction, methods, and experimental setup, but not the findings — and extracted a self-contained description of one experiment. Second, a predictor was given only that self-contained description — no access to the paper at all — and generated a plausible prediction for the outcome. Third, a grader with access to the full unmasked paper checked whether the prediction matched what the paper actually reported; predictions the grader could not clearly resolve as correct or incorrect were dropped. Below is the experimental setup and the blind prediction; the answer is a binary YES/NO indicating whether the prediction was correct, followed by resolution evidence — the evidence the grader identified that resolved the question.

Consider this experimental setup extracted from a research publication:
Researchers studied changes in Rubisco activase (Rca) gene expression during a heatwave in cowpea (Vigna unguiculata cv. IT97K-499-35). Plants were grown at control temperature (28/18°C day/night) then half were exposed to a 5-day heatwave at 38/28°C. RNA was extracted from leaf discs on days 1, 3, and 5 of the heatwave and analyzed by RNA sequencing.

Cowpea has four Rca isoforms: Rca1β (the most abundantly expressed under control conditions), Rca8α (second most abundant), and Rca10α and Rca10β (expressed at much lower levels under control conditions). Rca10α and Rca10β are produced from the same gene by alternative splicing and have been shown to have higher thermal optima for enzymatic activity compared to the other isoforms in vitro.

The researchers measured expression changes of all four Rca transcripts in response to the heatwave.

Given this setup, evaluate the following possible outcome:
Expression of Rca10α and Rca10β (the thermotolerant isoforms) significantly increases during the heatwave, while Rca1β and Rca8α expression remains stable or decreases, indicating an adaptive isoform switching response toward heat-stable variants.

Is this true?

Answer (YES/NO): NO